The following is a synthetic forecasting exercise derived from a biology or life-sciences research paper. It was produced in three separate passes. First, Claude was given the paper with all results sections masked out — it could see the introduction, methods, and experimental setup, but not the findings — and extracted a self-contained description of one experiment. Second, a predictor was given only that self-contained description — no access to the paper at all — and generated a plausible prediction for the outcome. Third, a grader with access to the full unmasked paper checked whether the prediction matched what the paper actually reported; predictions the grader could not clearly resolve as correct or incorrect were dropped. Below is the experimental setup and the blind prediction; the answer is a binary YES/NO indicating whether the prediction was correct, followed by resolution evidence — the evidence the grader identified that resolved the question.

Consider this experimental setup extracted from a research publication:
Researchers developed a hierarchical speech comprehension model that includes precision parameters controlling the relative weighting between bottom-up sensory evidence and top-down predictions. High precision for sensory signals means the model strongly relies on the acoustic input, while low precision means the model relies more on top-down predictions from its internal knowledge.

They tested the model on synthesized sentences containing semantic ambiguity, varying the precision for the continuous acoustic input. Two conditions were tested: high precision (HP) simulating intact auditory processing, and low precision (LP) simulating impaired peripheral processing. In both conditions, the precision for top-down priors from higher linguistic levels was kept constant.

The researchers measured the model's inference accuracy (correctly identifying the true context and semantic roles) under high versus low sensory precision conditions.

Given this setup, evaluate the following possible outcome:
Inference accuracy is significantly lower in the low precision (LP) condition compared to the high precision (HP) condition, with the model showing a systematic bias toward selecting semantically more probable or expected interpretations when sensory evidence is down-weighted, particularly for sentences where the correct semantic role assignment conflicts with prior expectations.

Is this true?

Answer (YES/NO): YES